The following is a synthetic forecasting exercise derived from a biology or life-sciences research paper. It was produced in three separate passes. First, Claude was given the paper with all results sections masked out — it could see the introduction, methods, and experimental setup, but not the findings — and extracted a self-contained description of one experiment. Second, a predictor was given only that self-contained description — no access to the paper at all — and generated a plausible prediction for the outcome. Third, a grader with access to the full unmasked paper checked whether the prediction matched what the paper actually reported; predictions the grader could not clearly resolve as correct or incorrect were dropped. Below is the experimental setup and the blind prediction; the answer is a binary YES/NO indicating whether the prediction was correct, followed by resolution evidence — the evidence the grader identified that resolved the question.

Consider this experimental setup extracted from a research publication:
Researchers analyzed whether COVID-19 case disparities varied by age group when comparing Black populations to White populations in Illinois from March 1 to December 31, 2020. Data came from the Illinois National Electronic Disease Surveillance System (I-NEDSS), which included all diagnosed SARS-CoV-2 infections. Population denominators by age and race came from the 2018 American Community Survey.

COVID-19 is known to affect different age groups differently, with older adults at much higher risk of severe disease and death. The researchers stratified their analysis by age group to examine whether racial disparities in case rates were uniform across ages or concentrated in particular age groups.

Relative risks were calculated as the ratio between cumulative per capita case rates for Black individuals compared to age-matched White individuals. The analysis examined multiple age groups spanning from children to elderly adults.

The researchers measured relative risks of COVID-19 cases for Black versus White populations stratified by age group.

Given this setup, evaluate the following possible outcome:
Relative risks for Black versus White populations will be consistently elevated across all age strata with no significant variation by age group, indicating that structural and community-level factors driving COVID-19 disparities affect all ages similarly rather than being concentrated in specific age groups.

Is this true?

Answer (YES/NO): NO